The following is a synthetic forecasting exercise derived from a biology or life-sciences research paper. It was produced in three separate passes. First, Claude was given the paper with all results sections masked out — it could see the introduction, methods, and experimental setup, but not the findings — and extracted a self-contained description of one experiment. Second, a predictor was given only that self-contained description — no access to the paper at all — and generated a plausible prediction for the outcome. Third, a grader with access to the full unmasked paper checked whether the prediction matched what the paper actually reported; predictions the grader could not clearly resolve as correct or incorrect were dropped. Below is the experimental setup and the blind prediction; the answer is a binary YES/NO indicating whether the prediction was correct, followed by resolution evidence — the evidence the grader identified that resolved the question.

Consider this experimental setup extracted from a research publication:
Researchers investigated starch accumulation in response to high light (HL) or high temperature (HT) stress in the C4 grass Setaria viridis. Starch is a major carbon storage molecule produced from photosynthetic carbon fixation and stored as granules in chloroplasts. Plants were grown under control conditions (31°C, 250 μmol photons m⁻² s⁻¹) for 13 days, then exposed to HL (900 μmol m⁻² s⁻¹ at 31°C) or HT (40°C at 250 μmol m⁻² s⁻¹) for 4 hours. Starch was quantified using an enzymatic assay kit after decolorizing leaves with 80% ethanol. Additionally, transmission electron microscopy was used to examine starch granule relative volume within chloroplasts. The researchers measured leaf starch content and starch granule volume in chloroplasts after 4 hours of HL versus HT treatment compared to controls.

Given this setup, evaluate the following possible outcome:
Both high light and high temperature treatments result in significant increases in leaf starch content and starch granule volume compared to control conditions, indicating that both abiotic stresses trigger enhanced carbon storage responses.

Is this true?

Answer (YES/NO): NO